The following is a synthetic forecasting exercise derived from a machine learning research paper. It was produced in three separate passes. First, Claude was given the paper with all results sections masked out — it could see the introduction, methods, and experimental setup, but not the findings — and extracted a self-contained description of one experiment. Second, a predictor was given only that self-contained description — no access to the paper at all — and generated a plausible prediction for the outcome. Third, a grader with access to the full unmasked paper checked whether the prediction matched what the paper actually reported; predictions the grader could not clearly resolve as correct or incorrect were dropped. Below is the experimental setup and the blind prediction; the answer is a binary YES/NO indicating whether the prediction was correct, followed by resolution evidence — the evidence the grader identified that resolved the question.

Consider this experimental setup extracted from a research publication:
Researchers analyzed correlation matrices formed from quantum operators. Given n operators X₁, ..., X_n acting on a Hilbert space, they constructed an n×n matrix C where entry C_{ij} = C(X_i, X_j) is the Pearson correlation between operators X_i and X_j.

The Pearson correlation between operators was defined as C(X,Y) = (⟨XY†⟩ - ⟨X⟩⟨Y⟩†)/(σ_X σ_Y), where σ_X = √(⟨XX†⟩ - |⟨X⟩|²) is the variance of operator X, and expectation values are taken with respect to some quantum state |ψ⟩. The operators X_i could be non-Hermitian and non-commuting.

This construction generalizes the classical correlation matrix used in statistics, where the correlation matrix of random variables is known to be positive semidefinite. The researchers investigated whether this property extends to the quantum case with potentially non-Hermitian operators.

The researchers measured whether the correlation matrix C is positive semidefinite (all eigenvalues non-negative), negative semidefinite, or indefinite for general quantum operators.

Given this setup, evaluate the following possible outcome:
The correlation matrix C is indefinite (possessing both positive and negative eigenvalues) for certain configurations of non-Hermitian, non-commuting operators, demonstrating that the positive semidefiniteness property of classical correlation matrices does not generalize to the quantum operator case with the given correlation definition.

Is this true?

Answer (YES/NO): NO